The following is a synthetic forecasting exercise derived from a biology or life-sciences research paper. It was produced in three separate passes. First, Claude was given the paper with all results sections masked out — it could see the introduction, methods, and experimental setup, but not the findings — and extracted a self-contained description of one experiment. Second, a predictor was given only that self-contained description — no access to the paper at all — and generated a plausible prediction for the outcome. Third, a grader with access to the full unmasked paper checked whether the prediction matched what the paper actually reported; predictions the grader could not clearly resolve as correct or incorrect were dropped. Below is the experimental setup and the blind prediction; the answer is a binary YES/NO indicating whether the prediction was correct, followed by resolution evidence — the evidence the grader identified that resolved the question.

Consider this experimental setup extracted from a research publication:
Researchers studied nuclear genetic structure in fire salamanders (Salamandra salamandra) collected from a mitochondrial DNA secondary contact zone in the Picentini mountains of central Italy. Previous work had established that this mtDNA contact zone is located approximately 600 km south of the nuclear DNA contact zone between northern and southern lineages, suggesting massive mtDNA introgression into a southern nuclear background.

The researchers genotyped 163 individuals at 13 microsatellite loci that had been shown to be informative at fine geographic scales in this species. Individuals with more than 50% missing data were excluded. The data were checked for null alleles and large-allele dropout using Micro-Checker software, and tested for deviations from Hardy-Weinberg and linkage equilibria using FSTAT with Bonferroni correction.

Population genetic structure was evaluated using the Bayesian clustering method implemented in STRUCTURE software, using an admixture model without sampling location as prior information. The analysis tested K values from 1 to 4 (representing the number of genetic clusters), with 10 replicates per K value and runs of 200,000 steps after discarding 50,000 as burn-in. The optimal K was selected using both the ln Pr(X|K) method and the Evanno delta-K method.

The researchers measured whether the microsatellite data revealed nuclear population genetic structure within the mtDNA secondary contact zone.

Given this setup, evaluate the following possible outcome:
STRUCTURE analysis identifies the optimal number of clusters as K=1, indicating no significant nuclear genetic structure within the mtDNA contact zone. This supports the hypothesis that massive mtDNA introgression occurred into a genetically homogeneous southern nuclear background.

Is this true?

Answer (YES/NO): YES